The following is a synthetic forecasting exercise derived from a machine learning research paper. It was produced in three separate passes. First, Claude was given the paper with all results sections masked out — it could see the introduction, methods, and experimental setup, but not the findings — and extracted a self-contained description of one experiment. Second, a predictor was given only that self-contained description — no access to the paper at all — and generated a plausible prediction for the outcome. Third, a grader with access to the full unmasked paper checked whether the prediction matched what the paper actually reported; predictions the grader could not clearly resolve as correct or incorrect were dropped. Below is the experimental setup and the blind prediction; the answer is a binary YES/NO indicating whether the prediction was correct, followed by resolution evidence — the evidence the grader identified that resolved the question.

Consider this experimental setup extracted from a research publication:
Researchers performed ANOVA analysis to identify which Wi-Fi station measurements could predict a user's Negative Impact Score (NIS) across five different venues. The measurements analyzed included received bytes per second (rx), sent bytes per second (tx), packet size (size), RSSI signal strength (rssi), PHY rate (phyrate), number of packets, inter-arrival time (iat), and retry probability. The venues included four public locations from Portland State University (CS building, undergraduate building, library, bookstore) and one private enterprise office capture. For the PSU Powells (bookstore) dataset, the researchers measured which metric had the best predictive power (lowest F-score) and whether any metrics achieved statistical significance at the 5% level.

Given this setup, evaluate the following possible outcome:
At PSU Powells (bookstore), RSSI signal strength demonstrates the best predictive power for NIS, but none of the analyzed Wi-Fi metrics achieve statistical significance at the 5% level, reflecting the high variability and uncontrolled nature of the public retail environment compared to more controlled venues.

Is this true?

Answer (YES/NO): NO